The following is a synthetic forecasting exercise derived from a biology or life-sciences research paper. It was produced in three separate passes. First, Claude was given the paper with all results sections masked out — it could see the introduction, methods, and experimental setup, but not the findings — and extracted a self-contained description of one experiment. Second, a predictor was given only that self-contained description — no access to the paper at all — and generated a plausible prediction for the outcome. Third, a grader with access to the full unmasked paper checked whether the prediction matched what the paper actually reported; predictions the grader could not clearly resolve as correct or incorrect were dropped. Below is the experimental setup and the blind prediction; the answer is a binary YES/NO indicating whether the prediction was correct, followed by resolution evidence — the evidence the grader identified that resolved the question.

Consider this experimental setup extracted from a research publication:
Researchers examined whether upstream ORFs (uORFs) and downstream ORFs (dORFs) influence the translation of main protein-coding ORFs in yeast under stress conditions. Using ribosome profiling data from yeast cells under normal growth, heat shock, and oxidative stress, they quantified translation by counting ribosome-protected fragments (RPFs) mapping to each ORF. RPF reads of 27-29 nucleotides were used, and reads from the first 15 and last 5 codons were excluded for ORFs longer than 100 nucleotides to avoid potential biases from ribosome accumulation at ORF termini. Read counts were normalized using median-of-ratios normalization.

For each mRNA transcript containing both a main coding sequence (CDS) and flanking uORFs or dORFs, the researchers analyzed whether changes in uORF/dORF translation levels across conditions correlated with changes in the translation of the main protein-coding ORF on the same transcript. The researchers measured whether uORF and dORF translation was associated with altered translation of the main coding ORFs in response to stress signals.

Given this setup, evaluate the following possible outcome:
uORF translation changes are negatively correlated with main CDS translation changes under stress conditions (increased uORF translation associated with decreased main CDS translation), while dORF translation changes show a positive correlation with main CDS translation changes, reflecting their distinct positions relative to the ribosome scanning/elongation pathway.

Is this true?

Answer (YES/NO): NO